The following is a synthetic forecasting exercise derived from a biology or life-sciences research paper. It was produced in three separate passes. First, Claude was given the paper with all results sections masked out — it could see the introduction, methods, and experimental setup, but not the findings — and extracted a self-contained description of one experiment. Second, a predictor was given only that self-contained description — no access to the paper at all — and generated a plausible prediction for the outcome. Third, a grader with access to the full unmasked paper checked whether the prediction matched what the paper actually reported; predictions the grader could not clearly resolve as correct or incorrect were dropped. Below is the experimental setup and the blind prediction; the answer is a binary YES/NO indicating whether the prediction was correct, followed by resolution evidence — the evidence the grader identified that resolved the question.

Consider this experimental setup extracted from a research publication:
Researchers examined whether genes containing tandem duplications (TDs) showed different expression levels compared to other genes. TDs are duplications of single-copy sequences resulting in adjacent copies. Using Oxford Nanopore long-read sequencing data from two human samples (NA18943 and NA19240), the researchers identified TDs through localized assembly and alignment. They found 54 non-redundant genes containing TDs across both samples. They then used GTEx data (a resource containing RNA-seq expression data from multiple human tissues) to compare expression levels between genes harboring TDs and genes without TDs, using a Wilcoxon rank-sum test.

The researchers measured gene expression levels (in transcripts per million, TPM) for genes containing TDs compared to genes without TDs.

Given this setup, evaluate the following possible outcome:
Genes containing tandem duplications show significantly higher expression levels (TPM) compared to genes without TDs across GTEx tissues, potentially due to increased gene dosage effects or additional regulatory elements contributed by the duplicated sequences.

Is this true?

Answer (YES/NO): YES